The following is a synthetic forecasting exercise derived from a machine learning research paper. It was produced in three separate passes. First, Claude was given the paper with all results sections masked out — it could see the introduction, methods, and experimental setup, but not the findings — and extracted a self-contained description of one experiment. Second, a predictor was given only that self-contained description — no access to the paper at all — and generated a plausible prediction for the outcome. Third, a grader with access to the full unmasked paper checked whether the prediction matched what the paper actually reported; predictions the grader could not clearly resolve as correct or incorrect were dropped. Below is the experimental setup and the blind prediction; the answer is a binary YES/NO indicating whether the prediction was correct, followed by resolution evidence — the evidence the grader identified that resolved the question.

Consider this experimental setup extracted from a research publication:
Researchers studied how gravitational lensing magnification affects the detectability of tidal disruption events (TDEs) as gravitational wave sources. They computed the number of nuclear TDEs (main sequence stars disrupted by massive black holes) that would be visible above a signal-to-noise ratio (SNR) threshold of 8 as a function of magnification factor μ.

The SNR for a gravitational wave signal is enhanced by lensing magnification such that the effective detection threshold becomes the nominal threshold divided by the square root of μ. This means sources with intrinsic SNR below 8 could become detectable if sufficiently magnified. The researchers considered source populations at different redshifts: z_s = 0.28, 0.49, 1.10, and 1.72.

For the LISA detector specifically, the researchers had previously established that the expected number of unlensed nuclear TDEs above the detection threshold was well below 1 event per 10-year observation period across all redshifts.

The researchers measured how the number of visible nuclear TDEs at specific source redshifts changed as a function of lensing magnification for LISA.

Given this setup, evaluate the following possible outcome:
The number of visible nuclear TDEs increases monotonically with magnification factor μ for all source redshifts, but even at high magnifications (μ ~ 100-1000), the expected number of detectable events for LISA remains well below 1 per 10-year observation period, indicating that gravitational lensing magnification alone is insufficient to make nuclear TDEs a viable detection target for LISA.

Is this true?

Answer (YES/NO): YES